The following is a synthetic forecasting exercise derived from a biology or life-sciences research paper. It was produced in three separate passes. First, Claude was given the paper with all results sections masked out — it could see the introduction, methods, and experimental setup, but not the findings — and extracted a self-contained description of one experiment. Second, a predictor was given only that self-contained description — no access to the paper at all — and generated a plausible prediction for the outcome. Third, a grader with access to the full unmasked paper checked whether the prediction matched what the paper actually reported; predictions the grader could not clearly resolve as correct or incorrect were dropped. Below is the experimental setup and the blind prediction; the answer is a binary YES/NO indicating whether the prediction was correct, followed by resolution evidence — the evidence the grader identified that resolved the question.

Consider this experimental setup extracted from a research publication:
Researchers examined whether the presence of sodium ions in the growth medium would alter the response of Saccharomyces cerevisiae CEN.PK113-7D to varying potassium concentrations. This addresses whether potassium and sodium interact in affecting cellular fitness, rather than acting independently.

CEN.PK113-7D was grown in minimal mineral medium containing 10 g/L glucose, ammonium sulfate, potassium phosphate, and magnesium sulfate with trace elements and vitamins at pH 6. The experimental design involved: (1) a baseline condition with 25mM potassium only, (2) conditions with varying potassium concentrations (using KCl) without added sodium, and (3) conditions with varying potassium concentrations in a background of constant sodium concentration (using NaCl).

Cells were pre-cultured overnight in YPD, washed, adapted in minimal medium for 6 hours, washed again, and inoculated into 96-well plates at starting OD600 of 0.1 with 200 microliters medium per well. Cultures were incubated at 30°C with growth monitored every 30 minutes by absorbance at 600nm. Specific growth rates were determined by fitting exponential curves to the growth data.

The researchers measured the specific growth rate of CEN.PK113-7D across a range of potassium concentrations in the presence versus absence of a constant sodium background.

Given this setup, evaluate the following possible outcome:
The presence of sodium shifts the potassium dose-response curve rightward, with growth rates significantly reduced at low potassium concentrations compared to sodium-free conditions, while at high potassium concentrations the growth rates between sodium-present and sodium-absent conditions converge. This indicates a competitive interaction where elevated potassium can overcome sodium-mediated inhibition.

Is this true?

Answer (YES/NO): NO